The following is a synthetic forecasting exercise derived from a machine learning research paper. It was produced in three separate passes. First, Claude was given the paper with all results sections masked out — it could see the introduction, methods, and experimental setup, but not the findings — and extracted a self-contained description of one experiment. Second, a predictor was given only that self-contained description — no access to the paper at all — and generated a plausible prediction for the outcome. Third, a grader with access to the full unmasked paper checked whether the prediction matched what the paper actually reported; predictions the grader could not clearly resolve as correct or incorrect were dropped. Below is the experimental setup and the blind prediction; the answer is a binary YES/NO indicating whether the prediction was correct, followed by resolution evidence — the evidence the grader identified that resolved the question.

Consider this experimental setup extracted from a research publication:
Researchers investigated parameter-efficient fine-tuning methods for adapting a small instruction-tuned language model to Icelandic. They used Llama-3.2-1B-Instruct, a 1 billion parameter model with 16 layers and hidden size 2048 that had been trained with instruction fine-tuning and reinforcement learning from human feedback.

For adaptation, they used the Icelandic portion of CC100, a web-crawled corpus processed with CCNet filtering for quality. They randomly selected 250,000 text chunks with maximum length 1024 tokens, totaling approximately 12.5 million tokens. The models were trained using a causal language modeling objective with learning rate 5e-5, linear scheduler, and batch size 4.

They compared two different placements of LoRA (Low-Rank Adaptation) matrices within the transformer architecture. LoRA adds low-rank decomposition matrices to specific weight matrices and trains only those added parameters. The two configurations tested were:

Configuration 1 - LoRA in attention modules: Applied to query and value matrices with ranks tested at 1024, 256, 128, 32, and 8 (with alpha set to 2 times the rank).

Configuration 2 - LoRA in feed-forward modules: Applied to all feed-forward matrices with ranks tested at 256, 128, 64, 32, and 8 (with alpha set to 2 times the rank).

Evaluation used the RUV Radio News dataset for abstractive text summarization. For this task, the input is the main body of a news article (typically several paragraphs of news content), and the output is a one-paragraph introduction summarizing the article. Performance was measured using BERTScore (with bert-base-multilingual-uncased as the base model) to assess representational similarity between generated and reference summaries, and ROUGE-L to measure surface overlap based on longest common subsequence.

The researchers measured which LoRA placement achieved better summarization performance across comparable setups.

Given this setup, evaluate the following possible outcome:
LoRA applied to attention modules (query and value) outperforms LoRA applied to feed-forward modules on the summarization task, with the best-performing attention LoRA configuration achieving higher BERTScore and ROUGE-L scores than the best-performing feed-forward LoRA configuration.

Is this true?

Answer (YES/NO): NO